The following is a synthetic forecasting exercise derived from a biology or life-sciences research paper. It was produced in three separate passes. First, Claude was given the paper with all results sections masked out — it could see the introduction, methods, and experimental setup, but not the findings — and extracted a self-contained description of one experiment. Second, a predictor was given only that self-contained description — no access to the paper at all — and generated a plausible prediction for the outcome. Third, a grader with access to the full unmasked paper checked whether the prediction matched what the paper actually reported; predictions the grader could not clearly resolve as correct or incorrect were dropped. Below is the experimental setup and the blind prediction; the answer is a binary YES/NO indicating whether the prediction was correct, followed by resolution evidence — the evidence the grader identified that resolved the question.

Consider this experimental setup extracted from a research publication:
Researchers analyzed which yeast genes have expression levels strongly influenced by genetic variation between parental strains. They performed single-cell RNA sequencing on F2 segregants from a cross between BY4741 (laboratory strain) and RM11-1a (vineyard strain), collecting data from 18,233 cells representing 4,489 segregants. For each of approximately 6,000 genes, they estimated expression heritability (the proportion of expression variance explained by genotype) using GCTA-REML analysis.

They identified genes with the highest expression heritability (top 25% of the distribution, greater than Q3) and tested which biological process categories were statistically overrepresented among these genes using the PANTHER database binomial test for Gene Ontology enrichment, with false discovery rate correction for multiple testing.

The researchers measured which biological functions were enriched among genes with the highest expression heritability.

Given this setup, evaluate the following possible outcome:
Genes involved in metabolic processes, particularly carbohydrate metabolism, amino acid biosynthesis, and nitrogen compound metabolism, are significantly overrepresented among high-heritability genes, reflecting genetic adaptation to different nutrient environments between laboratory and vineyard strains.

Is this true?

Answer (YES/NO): NO